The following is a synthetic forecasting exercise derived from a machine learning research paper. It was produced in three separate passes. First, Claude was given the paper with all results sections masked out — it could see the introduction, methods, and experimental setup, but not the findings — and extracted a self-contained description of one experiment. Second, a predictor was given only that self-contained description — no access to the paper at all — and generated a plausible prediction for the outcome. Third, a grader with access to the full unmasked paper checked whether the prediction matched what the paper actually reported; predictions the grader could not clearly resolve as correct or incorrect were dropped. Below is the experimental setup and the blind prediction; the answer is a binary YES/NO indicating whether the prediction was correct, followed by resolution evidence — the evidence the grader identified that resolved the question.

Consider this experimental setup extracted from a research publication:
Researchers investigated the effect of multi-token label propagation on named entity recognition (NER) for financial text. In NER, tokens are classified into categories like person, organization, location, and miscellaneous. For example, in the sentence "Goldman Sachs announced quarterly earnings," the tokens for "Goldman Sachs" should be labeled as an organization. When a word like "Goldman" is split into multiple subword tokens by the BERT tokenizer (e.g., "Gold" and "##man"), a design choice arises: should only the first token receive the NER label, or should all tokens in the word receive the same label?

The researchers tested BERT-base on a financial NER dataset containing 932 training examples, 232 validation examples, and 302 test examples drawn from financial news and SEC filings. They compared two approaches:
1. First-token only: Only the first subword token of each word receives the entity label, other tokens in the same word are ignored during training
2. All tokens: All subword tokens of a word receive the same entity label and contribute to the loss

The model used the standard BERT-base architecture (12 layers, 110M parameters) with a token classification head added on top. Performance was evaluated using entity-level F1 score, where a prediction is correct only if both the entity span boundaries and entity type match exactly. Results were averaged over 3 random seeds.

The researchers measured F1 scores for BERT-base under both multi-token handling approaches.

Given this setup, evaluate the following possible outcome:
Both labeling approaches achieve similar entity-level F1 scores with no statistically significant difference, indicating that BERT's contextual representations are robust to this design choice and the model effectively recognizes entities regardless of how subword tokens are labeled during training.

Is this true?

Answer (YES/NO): NO